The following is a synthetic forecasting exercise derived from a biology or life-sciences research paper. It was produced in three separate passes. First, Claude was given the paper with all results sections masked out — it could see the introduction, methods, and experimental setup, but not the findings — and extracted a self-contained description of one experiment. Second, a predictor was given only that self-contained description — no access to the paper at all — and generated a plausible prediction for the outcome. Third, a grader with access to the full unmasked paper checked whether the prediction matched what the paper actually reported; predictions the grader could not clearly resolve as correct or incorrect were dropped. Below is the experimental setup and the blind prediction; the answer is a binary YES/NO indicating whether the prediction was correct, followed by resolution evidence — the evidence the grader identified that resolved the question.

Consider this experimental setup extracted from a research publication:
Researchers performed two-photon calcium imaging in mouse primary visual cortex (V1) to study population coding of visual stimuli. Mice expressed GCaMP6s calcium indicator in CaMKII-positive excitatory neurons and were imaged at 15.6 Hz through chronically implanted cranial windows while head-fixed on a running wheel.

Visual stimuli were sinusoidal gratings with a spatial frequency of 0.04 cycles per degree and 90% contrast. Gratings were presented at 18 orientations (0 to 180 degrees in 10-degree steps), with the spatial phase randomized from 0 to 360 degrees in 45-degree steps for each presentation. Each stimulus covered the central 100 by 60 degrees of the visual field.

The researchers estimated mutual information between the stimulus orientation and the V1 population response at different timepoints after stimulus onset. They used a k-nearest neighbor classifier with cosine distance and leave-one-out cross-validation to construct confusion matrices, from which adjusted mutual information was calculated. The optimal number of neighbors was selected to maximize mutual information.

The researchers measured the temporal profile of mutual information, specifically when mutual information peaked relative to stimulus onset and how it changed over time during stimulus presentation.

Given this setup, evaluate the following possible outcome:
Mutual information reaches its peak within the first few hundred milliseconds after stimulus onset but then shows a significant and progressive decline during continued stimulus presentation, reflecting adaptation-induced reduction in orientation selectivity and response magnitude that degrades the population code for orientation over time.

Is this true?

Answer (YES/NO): NO